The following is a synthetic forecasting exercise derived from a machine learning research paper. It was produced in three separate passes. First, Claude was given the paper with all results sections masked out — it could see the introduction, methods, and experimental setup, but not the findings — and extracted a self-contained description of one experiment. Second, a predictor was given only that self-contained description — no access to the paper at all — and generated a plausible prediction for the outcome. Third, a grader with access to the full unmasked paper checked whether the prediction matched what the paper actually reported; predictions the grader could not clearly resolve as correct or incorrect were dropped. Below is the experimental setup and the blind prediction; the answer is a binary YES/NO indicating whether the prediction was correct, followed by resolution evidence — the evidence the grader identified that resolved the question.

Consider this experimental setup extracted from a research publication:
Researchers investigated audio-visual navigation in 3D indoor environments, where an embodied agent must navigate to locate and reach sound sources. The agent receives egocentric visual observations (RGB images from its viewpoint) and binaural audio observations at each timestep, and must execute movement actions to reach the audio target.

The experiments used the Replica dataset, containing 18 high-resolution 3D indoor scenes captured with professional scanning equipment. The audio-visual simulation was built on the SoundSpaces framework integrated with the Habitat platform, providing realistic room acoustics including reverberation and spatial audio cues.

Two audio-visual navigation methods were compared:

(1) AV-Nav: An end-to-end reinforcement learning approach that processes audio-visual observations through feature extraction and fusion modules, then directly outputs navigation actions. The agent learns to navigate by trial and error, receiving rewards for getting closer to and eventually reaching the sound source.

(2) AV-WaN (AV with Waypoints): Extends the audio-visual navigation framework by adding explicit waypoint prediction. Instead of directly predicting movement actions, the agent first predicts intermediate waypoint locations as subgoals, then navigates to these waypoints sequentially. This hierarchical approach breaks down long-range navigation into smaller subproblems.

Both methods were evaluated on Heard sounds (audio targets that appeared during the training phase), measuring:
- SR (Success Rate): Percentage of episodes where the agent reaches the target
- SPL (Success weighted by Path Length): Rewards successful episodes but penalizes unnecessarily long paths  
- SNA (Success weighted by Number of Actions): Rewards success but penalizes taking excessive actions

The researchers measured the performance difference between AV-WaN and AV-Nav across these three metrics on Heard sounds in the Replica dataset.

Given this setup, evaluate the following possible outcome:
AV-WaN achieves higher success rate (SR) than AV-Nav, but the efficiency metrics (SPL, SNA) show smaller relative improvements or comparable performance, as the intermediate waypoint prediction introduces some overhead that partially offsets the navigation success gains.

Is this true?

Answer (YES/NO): NO